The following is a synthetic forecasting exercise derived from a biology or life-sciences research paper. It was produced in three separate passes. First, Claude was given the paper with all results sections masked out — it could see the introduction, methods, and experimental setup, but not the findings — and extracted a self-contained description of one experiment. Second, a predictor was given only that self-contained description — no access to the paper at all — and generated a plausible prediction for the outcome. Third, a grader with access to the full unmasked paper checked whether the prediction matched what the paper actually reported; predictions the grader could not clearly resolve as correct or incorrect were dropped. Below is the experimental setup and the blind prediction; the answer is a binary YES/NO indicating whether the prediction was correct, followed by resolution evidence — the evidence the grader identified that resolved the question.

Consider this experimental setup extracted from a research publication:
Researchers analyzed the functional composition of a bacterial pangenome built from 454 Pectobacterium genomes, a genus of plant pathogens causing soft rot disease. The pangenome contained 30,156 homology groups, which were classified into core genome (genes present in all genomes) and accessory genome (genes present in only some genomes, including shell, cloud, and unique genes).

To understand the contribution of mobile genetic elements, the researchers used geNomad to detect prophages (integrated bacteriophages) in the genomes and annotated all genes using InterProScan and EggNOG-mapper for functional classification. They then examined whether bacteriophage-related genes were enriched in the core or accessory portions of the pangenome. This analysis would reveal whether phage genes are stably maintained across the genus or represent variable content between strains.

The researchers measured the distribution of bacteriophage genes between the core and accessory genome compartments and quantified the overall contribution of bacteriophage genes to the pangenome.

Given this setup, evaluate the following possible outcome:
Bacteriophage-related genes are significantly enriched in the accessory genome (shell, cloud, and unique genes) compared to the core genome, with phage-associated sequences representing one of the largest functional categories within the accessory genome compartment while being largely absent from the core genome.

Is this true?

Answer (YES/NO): NO